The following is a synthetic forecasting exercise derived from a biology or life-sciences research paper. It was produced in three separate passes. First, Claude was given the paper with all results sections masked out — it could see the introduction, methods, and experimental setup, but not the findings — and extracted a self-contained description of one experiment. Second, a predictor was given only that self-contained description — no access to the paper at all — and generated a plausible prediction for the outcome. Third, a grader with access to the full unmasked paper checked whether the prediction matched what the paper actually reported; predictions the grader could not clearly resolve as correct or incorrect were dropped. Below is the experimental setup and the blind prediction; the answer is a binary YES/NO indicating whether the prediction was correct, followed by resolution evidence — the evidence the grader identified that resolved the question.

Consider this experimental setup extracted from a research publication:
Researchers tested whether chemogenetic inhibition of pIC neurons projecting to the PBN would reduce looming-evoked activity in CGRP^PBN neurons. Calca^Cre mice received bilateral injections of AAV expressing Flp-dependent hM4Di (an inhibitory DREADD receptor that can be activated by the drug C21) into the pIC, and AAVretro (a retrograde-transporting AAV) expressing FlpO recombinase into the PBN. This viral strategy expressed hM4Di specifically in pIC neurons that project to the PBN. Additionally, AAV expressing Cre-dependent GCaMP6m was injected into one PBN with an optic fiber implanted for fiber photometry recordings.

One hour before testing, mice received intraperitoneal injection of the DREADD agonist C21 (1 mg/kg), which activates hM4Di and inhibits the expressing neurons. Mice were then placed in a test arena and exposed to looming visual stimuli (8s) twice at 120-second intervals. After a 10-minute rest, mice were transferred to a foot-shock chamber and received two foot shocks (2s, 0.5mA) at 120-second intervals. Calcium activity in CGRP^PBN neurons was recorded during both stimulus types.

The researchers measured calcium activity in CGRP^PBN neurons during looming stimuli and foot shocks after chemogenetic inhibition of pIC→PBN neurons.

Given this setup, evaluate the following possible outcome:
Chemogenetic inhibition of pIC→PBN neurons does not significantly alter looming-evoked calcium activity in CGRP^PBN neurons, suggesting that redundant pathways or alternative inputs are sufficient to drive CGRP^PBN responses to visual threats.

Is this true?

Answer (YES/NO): NO